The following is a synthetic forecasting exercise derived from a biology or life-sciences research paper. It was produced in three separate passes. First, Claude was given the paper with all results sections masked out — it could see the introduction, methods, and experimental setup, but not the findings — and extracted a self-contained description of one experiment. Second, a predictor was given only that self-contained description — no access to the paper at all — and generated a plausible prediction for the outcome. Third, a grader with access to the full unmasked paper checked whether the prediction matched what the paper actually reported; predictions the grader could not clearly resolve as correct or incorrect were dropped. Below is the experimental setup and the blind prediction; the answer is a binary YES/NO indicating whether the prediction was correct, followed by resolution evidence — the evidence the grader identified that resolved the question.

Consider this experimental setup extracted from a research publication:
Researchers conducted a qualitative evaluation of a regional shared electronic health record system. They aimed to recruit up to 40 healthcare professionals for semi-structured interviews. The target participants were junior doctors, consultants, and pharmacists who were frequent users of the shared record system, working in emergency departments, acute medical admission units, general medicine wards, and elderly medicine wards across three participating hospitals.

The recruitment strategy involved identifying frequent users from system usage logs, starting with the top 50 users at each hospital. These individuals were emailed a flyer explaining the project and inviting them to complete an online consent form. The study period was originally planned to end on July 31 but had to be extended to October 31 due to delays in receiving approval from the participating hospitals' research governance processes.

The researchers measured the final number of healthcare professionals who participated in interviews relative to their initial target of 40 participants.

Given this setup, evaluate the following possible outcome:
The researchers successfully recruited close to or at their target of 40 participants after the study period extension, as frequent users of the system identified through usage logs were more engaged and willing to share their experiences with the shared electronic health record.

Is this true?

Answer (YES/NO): NO